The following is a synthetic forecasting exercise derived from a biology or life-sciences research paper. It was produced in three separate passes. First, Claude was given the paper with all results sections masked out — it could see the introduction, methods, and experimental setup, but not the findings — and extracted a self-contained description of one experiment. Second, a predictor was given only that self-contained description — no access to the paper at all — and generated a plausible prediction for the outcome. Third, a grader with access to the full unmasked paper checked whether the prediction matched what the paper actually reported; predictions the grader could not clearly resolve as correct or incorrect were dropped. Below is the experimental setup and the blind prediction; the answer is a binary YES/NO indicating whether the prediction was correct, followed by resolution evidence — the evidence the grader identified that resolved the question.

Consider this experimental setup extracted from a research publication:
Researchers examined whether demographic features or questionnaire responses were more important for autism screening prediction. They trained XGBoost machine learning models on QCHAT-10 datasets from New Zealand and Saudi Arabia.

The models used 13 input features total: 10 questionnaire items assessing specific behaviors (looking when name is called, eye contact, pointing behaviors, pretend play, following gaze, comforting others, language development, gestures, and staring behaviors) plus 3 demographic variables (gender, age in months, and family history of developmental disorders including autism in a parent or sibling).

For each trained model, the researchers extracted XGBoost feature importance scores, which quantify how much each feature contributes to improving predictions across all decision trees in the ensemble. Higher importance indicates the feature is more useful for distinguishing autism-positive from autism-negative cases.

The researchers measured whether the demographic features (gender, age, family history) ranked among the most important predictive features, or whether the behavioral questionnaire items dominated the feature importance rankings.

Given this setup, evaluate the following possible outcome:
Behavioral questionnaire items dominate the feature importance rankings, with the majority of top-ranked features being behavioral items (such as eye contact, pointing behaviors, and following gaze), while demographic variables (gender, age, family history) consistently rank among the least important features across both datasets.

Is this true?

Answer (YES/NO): YES